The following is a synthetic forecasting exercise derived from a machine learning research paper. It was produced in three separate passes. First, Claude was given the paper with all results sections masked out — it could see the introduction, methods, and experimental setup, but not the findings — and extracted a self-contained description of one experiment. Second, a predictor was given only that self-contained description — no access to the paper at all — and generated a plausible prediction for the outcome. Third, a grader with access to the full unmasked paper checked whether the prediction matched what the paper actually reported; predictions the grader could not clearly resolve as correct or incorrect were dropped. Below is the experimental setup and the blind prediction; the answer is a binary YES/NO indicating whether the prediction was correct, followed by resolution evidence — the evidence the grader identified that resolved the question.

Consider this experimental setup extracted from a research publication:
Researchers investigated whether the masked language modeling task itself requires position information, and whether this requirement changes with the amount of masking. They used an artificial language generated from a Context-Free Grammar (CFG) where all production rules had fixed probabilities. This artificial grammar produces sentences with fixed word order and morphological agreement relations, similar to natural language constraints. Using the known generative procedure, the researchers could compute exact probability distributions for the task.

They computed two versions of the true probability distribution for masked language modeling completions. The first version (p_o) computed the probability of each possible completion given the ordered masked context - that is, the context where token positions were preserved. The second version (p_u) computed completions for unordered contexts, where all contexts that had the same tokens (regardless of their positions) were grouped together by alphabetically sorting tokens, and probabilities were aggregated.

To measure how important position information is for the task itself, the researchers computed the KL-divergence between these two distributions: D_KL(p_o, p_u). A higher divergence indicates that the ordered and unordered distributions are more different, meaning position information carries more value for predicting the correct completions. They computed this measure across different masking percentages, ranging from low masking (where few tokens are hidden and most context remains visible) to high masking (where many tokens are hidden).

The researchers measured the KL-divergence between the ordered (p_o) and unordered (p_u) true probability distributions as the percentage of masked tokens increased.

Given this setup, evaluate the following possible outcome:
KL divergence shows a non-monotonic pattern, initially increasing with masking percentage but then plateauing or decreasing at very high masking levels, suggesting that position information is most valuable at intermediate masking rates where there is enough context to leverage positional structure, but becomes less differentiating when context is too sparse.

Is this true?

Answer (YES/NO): NO